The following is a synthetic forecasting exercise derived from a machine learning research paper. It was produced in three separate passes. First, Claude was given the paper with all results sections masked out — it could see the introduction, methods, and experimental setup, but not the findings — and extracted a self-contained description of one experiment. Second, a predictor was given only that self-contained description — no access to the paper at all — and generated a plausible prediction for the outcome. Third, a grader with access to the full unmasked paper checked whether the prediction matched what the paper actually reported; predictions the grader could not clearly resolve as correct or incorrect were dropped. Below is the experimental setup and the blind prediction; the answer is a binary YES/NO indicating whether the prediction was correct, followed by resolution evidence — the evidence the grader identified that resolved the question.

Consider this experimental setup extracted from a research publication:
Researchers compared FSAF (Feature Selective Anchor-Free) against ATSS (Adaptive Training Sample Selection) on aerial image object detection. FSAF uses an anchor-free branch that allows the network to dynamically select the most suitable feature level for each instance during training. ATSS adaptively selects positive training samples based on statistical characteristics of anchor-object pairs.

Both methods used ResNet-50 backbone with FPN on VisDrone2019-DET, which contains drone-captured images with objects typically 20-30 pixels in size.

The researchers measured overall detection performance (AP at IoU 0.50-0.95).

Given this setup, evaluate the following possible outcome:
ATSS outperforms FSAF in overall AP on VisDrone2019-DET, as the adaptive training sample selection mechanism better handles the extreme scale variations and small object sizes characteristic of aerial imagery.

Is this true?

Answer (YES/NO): YES